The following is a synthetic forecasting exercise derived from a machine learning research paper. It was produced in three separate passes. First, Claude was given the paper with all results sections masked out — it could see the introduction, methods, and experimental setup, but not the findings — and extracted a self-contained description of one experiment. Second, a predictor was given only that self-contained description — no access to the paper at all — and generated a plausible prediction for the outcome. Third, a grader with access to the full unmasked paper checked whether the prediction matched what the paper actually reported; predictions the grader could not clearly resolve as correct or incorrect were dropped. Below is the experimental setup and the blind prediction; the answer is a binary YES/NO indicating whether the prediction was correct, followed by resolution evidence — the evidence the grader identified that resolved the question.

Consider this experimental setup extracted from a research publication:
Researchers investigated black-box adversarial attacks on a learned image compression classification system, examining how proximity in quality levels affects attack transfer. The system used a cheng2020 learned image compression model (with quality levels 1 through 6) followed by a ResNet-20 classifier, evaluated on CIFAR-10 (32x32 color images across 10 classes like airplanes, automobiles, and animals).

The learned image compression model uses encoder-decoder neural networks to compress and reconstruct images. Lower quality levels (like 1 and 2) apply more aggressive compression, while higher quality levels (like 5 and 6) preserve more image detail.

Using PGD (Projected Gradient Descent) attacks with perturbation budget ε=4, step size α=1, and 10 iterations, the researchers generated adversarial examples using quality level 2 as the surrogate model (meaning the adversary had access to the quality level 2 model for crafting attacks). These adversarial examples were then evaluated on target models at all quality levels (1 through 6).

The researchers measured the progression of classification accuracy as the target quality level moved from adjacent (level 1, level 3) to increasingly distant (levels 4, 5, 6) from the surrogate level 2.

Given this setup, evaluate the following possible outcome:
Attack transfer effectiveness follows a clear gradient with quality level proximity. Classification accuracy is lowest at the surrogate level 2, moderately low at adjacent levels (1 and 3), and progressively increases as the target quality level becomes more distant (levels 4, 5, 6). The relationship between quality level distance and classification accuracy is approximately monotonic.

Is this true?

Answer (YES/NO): YES